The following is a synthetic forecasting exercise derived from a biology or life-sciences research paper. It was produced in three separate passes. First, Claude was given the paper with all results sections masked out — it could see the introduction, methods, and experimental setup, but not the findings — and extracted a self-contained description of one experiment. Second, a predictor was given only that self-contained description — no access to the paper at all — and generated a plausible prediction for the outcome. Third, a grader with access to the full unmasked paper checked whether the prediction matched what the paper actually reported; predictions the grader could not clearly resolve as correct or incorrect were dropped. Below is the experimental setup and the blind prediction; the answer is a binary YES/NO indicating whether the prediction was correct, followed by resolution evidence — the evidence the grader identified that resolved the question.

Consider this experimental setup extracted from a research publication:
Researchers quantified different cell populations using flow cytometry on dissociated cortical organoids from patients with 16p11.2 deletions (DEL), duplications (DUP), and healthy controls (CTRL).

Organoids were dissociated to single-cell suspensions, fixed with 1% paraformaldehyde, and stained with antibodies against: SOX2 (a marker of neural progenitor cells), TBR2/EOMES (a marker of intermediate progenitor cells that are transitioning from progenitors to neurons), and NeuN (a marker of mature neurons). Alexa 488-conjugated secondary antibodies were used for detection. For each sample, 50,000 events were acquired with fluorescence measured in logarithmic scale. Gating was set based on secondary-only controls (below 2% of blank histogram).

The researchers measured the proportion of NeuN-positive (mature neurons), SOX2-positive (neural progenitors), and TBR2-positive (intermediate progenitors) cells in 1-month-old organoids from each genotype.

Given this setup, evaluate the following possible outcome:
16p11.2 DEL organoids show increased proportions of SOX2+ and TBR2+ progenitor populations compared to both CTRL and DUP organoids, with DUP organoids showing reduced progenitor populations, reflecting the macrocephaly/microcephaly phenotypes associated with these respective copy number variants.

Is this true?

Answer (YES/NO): NO